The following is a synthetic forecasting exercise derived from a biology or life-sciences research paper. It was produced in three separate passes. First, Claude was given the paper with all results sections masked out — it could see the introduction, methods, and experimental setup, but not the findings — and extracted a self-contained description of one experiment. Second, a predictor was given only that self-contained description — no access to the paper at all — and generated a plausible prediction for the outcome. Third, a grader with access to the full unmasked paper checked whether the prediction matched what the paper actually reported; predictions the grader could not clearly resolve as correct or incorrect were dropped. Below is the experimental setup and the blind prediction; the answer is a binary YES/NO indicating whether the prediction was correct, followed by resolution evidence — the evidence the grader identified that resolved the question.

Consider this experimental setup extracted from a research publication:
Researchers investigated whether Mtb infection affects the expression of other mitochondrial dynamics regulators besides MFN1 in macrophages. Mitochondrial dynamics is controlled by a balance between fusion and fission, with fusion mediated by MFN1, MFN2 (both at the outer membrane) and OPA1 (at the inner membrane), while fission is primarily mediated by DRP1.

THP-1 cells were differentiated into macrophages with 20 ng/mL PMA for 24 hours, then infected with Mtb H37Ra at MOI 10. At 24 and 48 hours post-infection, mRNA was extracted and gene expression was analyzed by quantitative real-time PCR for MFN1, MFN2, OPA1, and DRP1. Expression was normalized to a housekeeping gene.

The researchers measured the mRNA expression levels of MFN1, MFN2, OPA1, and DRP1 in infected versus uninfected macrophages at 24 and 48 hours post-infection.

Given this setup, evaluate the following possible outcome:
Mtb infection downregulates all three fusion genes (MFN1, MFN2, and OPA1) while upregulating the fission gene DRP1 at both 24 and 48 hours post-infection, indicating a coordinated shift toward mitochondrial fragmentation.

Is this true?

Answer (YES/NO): NO